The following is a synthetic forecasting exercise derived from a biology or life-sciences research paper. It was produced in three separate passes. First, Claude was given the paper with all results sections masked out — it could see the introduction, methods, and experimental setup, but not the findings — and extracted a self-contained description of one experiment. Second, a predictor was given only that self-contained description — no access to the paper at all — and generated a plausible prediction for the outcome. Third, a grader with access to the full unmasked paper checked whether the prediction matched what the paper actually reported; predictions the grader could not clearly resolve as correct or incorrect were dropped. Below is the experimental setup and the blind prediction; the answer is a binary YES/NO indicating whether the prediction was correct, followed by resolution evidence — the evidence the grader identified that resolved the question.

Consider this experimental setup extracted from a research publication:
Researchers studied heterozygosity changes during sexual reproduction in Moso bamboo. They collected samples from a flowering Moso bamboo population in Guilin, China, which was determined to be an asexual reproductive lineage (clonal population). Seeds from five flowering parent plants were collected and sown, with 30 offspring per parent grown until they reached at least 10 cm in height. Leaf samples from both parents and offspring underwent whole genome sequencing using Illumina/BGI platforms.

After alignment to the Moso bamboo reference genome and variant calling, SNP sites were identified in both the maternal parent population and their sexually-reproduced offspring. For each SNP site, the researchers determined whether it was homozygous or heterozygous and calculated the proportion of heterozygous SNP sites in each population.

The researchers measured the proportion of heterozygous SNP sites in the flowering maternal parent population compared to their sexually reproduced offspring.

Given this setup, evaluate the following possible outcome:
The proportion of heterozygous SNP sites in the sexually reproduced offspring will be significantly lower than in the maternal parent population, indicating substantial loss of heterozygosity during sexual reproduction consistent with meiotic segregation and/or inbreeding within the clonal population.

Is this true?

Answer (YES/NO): YES